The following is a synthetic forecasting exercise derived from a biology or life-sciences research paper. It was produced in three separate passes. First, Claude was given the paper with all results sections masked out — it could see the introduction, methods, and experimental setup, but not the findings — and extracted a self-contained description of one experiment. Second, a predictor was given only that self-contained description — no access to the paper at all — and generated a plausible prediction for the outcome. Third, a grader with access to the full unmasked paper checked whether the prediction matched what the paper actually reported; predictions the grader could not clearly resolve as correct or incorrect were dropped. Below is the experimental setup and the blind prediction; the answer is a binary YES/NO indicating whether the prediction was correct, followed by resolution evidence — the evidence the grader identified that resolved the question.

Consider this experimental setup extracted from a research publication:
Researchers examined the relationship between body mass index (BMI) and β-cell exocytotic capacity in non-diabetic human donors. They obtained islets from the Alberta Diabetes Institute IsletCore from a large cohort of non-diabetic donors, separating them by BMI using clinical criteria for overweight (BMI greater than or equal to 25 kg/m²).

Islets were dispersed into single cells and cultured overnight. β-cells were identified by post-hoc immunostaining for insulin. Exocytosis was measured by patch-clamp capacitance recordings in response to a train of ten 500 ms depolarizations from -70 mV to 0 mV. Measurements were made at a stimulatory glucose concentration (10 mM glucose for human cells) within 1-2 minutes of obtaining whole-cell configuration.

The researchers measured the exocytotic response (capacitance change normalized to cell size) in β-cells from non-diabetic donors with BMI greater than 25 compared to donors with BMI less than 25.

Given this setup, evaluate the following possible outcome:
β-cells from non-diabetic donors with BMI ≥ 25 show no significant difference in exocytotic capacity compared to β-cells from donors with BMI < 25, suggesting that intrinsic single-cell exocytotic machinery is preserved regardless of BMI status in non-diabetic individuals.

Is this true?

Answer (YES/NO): YES